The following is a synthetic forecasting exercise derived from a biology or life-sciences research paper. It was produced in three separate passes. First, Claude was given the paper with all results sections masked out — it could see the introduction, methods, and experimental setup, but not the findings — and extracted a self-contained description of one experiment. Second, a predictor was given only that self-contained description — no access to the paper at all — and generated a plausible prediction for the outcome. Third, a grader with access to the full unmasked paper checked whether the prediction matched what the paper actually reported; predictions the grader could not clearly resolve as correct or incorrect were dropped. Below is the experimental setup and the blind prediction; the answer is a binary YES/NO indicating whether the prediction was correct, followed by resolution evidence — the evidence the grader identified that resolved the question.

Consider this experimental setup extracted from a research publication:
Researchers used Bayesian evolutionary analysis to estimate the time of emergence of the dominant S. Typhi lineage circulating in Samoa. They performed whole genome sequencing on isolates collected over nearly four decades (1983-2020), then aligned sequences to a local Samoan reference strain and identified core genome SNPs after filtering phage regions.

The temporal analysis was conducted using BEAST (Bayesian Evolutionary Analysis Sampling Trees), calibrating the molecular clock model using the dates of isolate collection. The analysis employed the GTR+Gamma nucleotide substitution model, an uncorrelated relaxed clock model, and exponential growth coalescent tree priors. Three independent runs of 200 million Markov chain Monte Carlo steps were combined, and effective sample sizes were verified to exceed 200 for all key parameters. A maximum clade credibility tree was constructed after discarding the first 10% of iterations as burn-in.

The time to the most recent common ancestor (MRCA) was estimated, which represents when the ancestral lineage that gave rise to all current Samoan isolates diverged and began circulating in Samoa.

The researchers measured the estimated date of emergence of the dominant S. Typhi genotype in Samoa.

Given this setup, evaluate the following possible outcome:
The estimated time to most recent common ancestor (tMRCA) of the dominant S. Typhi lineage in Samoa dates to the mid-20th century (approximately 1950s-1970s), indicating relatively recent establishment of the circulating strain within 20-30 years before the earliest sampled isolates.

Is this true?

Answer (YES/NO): NO